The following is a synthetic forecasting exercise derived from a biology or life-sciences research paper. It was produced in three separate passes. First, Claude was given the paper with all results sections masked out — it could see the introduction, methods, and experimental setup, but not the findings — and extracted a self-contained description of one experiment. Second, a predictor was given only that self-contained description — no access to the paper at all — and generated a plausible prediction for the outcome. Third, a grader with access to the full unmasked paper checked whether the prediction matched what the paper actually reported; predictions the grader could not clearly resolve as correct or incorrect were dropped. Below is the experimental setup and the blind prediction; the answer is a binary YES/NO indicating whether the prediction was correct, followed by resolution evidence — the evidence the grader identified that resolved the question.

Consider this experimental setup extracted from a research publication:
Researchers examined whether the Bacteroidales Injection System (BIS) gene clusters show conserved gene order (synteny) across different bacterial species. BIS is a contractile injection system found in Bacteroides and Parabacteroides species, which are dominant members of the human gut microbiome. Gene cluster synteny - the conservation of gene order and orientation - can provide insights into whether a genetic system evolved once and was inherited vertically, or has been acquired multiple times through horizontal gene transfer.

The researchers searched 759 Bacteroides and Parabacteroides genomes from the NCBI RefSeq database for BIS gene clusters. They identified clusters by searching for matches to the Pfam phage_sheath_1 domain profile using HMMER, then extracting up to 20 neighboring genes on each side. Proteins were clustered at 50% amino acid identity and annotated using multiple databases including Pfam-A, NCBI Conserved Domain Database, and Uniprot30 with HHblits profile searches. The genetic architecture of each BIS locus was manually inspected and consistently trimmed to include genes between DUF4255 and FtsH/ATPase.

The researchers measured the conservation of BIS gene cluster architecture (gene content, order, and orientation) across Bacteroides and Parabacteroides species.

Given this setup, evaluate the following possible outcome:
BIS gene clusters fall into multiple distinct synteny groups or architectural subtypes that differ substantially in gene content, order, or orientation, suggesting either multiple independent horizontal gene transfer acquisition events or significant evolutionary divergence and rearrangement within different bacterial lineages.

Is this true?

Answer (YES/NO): NO